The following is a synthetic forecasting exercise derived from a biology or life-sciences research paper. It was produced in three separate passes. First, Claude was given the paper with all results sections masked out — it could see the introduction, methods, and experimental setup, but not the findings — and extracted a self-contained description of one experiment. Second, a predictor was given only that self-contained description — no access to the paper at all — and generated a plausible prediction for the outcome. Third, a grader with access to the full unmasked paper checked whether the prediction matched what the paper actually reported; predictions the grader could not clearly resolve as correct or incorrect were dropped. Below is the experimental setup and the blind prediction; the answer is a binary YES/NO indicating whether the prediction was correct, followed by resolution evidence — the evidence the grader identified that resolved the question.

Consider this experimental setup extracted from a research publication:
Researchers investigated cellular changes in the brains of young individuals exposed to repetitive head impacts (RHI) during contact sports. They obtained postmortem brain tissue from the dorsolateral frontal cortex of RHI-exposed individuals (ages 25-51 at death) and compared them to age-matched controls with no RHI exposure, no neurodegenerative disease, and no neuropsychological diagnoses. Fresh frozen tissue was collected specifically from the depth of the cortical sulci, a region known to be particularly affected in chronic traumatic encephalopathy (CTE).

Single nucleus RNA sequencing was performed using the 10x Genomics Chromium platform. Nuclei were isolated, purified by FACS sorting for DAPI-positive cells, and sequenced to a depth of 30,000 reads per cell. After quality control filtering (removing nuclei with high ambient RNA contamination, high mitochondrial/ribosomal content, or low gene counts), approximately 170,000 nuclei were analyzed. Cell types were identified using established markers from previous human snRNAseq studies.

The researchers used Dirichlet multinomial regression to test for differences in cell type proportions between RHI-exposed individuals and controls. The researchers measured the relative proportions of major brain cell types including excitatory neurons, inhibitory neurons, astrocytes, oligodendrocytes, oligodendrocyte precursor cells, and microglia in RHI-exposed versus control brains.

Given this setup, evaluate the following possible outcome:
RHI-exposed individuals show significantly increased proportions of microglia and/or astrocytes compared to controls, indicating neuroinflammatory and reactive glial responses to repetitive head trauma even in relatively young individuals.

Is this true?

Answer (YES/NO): NO